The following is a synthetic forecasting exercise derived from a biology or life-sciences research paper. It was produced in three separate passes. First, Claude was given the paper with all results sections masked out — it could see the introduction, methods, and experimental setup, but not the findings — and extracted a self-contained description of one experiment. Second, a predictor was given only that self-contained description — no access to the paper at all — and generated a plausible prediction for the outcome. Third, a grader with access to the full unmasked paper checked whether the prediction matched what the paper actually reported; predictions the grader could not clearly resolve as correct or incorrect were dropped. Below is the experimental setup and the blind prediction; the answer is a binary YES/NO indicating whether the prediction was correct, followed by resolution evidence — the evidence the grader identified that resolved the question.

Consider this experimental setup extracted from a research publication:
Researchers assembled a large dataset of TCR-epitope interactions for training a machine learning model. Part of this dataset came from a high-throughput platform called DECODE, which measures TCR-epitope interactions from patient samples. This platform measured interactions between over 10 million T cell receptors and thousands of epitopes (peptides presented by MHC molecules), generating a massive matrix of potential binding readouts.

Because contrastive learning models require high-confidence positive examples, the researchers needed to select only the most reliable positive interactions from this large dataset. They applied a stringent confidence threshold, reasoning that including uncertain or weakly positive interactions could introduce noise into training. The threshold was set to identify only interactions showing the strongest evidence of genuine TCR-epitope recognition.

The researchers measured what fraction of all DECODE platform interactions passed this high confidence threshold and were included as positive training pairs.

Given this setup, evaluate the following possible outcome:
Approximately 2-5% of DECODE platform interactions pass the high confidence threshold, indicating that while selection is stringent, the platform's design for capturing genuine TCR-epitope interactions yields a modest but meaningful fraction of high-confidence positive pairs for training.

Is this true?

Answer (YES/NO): NO